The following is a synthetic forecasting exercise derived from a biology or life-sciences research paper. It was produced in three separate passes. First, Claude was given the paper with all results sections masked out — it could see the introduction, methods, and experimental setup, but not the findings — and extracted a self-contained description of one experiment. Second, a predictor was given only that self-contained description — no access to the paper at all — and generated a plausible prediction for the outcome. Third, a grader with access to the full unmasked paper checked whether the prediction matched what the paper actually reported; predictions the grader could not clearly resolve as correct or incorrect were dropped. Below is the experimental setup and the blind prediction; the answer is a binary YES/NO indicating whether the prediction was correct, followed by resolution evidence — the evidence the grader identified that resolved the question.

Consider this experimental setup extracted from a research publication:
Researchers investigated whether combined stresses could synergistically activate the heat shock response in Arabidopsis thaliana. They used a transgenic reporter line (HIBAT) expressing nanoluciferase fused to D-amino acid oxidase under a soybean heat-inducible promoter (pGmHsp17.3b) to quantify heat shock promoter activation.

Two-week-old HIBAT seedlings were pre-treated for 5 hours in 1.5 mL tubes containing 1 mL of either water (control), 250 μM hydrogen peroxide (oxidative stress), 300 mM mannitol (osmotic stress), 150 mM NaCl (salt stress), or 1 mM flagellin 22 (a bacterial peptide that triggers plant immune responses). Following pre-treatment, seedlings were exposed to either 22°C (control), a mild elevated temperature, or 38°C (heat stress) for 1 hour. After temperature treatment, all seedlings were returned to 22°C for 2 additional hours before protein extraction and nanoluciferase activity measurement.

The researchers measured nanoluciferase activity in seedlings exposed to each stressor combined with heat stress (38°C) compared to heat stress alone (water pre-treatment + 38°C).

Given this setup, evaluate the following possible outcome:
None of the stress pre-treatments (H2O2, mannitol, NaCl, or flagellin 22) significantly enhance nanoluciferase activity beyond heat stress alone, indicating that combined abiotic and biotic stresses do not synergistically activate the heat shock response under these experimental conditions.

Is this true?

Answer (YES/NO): YES